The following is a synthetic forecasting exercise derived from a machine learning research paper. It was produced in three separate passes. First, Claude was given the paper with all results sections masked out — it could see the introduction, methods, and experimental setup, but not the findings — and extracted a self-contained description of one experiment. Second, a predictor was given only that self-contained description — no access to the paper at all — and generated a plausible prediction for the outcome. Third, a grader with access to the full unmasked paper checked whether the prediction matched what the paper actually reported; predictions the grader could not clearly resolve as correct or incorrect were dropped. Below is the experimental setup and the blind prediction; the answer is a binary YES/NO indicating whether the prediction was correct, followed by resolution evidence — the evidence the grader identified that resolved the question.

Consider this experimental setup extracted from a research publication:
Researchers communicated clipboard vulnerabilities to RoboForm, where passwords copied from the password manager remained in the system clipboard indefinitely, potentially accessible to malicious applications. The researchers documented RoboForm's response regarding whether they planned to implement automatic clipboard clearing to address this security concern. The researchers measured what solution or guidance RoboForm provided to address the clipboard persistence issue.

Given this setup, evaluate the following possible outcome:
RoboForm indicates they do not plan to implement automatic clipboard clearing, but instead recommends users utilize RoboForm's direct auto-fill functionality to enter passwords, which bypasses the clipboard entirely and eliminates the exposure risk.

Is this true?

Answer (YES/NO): NO